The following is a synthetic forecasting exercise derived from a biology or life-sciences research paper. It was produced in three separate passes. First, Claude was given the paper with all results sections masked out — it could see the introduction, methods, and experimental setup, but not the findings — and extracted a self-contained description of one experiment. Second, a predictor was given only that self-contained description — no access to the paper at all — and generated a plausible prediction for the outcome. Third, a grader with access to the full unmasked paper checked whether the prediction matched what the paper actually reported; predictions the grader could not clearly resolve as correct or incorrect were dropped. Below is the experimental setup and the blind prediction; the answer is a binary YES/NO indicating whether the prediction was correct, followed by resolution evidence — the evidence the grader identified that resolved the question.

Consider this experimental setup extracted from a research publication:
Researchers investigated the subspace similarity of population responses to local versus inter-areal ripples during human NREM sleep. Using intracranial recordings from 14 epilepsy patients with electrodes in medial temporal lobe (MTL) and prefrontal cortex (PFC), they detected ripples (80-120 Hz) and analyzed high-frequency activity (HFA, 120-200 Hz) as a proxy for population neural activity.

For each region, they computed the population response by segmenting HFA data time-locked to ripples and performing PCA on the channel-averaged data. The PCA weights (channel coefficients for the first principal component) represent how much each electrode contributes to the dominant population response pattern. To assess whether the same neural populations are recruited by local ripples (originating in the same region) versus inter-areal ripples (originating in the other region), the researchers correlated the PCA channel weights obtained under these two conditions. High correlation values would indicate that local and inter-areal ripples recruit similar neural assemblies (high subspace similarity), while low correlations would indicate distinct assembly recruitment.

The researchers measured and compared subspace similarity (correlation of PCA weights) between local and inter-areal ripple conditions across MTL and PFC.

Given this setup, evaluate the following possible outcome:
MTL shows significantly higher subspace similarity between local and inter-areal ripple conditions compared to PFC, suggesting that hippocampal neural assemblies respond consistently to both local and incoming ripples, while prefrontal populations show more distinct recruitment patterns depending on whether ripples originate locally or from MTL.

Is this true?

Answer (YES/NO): YES